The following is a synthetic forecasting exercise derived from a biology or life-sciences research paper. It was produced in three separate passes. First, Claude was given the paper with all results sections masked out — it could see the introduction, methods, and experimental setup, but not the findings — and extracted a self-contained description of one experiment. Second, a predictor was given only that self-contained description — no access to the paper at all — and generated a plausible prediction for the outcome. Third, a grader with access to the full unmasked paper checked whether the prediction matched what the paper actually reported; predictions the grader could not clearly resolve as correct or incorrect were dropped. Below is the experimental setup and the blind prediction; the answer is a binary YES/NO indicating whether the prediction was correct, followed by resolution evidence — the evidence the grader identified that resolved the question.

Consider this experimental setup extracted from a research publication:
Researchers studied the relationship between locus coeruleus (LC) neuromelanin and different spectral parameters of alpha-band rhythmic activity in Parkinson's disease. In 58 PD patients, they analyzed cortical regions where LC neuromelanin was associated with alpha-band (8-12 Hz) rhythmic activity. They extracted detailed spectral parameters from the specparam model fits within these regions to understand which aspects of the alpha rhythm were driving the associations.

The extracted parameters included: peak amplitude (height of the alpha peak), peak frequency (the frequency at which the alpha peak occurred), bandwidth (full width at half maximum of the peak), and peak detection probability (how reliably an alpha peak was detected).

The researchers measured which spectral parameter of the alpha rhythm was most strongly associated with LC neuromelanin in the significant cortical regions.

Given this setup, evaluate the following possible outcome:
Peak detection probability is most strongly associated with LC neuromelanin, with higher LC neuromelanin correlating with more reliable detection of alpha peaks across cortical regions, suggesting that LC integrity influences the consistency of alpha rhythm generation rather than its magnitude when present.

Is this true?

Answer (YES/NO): NO